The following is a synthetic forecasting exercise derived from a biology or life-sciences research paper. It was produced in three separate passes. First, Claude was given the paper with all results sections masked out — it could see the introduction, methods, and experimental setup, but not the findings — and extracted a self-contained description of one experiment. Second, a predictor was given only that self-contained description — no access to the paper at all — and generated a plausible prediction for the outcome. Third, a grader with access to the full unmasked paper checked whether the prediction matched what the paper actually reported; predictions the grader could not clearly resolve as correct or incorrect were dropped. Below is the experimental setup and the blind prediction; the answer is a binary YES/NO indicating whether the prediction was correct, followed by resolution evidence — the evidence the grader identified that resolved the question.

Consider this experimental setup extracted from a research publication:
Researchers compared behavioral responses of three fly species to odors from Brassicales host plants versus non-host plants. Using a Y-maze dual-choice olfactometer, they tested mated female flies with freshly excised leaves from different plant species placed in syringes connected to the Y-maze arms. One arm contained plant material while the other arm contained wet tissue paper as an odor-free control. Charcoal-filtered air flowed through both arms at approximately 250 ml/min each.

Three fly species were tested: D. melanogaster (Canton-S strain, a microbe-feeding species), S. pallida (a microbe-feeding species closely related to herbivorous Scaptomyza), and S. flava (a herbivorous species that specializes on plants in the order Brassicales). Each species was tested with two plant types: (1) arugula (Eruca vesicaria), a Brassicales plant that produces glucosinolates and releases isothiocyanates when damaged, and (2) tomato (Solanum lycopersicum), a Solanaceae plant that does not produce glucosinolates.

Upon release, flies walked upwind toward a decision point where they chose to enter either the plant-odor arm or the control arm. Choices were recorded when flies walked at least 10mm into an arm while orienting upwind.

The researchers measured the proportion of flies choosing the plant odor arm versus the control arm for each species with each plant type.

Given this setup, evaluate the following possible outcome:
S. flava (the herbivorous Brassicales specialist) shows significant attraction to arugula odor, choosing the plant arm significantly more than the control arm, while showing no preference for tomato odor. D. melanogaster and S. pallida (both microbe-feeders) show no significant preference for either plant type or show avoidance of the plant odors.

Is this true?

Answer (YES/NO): NO